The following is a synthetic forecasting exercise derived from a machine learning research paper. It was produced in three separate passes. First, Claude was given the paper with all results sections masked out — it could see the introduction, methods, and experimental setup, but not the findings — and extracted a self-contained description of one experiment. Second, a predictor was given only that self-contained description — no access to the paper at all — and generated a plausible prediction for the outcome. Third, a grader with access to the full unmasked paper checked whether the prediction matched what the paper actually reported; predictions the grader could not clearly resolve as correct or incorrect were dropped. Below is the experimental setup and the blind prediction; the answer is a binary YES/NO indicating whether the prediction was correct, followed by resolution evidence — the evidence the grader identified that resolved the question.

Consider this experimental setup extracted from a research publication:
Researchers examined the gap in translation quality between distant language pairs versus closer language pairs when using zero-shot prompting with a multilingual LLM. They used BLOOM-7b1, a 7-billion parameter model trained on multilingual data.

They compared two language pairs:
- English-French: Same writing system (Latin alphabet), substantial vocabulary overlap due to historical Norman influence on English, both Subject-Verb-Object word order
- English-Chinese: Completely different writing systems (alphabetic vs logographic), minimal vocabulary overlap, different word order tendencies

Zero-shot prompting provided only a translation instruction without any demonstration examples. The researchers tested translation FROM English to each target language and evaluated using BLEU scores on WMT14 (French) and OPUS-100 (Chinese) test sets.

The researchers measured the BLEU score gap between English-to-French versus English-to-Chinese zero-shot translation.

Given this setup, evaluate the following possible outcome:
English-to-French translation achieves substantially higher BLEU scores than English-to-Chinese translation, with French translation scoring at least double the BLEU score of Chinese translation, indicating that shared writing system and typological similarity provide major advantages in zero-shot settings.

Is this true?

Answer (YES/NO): YES